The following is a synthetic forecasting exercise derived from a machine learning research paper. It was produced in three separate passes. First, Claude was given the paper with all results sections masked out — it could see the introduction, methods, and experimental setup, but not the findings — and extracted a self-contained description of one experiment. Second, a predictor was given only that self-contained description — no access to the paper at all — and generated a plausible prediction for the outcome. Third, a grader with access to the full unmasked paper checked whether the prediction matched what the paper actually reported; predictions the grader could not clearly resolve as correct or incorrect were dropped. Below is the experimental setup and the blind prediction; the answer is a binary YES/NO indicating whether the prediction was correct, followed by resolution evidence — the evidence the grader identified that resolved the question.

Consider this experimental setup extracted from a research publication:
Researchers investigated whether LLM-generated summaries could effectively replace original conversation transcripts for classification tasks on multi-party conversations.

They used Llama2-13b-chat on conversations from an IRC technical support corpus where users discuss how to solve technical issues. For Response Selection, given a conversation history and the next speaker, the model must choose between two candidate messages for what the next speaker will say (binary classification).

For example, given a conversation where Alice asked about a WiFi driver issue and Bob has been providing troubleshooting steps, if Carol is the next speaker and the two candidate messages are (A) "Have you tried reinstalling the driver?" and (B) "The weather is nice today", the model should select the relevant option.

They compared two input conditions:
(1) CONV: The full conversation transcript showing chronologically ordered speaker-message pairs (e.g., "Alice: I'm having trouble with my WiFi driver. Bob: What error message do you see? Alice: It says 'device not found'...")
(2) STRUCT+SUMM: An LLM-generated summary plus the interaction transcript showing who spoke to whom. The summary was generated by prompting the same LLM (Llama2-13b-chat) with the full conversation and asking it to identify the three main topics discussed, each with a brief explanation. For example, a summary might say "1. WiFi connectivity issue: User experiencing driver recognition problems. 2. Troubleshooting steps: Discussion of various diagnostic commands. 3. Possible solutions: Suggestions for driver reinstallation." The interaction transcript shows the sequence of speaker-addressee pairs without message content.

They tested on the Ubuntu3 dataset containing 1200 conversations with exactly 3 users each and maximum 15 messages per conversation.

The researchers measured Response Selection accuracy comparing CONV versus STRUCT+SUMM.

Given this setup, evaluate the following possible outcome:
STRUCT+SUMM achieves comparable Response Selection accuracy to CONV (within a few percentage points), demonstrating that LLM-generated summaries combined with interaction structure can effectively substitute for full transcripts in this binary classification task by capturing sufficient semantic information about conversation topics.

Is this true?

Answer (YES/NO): NO